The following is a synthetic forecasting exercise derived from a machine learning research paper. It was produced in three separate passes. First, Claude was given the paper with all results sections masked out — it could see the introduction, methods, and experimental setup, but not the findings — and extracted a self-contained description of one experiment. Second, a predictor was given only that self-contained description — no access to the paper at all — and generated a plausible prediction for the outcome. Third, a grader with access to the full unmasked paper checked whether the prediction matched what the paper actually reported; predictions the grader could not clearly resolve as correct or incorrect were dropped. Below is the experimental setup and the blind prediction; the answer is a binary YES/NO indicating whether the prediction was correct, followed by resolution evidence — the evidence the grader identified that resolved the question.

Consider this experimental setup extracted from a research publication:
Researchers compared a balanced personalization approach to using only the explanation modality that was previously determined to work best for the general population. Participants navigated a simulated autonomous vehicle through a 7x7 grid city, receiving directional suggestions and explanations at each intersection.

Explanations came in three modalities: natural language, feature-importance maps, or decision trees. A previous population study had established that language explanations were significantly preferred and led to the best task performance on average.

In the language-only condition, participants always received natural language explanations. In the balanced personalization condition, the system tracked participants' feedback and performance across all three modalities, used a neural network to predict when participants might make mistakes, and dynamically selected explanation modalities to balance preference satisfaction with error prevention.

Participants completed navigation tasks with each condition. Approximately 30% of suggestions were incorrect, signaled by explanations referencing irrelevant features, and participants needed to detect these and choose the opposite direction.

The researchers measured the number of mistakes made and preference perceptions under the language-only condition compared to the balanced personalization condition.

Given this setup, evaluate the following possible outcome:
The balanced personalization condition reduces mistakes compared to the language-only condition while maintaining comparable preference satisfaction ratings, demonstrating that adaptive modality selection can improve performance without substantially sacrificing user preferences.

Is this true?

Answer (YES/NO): NO